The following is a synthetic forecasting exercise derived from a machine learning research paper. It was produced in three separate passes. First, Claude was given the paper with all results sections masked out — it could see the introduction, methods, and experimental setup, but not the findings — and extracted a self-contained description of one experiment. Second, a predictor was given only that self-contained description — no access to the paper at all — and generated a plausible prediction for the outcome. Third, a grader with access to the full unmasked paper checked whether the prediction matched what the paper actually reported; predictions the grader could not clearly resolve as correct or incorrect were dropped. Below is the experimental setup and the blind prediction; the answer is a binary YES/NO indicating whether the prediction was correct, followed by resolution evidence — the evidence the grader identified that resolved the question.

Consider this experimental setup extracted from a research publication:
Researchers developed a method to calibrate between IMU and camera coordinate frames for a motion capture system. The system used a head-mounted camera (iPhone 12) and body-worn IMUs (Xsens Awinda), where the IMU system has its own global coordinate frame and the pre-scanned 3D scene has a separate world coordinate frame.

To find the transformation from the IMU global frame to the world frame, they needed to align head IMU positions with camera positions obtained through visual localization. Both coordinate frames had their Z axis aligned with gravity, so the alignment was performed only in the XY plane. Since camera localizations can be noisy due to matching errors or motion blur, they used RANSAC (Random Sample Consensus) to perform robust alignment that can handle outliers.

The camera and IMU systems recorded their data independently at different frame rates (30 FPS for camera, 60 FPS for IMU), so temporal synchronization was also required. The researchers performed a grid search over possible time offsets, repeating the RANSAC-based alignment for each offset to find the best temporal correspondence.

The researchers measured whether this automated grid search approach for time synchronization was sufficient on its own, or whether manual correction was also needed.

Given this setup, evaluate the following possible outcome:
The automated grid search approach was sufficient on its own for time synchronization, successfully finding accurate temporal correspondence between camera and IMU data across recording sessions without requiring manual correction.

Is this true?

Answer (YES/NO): NO